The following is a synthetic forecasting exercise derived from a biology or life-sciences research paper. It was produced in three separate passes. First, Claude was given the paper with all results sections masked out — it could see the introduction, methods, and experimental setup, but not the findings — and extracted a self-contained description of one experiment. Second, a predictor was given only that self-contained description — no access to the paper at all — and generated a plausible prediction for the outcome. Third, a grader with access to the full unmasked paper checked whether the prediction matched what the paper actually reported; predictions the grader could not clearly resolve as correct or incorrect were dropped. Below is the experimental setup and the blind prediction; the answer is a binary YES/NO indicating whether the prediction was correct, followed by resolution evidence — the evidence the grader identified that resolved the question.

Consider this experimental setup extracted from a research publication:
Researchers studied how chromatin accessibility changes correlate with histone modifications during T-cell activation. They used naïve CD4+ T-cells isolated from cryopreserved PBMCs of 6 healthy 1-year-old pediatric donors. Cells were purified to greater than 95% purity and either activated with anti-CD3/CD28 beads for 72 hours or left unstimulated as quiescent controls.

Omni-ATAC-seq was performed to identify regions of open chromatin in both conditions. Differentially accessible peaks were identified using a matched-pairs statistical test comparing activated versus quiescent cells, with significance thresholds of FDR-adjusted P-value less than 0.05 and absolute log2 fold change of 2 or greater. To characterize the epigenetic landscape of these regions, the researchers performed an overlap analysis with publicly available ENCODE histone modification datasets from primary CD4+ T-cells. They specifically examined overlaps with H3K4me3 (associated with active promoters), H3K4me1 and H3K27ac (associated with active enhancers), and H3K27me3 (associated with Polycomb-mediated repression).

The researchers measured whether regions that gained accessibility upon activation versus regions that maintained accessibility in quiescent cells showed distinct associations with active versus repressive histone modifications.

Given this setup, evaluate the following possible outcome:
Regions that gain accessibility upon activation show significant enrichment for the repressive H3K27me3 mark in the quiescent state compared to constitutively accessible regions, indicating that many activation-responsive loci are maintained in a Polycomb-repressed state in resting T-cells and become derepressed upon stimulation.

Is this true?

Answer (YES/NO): NO